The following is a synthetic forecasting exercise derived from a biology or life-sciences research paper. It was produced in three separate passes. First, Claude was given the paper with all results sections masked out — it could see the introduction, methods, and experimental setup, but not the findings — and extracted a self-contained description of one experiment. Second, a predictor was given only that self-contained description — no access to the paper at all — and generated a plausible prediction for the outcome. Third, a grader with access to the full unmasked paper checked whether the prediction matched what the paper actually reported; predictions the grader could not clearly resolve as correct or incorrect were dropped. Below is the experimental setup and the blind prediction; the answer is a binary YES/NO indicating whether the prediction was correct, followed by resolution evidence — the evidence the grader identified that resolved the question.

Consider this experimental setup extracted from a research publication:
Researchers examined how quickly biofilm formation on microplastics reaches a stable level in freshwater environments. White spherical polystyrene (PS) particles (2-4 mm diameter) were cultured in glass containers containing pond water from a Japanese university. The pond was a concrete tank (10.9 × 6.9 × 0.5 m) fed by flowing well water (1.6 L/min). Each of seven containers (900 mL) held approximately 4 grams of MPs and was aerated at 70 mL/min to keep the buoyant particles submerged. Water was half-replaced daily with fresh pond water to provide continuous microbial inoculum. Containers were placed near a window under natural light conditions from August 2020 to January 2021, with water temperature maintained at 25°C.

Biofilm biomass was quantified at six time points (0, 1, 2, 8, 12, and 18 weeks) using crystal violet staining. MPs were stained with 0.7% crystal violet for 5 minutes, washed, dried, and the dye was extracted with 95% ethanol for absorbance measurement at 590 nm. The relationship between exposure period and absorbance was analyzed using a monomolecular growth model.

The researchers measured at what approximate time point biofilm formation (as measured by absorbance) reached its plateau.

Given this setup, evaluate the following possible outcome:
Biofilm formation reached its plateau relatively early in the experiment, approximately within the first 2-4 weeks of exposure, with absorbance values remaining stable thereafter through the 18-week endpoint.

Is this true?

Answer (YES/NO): NO